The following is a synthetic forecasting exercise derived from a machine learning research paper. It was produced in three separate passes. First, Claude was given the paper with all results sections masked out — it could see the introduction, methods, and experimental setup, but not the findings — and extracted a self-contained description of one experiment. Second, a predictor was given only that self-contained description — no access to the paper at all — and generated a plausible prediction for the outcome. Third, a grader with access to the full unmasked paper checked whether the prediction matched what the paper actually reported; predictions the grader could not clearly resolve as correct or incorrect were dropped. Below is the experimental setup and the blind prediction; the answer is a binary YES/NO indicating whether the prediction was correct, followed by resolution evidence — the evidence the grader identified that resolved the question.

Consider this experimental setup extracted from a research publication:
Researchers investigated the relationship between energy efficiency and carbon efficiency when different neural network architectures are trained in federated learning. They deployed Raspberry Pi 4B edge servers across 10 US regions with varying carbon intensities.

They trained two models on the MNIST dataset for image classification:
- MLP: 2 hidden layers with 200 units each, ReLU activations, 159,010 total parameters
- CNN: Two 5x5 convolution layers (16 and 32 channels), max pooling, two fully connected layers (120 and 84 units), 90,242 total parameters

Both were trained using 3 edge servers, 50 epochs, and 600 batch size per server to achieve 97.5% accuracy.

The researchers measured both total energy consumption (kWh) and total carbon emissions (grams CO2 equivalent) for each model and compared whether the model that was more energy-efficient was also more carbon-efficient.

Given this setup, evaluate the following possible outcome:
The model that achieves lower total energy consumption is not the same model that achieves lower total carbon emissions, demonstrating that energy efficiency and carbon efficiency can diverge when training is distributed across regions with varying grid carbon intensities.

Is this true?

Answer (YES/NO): NO